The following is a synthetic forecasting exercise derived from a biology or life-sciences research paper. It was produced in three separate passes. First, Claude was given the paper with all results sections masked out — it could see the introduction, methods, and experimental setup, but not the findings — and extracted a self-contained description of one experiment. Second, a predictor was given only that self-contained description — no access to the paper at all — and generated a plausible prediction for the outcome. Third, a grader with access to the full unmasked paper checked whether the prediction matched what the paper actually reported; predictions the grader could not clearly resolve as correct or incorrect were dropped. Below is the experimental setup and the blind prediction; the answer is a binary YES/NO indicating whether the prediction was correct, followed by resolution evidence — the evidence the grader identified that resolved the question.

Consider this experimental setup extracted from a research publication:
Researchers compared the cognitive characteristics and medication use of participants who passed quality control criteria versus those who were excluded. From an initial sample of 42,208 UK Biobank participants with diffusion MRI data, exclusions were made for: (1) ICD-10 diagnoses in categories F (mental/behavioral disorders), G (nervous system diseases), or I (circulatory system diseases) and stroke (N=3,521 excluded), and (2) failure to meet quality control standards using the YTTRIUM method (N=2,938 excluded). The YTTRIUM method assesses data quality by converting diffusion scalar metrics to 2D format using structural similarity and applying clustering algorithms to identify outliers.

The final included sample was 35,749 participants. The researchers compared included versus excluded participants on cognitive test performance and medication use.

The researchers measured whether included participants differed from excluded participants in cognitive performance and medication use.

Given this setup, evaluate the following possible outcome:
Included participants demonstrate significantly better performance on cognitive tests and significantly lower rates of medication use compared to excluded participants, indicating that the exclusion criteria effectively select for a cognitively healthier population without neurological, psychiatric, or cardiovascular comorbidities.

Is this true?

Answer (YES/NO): YES